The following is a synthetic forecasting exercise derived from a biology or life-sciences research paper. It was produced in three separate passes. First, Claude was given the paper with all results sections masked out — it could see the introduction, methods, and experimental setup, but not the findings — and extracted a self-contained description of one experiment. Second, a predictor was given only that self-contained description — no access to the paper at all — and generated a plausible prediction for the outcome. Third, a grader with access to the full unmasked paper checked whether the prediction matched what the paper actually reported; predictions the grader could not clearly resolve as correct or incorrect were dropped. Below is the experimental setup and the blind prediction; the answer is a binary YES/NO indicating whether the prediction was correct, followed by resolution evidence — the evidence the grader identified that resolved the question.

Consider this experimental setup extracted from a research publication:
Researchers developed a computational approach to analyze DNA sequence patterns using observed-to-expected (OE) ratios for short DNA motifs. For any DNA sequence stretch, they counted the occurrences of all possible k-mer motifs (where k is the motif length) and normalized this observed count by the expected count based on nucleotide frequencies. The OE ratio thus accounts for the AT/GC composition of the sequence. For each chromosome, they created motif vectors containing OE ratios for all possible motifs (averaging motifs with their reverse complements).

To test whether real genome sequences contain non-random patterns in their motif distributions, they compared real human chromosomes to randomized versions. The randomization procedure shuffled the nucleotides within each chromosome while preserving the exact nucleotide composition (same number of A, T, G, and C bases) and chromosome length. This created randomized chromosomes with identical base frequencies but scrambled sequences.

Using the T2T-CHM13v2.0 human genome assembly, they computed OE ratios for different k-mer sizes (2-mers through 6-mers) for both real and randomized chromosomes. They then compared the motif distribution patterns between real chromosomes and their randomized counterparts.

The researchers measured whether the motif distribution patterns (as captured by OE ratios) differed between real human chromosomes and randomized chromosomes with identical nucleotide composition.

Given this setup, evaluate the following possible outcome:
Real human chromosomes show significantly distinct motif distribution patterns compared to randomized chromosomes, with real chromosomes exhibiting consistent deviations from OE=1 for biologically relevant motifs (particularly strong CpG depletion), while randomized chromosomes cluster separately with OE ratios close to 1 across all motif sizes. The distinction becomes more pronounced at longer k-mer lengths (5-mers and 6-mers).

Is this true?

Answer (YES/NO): NO